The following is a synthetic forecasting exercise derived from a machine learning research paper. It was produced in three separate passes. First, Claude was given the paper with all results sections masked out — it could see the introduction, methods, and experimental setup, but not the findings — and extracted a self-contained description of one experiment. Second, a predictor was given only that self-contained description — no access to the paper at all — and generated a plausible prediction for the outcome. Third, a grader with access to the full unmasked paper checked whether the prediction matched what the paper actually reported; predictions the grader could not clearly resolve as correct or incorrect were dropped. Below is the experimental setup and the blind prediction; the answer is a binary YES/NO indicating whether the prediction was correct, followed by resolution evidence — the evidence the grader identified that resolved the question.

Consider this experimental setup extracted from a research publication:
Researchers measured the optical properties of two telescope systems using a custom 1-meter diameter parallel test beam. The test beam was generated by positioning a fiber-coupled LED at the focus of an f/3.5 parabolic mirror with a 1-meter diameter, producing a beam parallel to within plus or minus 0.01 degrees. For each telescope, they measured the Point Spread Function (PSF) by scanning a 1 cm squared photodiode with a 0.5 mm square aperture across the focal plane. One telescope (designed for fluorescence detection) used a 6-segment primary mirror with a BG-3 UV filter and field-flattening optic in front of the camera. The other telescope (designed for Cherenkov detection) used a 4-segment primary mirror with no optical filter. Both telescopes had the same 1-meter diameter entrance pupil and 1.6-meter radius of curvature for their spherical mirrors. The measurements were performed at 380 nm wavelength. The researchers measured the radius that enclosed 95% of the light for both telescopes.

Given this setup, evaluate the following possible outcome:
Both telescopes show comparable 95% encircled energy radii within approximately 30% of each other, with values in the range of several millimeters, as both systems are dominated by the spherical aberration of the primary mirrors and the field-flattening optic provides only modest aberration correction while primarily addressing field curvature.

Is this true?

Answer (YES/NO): NO